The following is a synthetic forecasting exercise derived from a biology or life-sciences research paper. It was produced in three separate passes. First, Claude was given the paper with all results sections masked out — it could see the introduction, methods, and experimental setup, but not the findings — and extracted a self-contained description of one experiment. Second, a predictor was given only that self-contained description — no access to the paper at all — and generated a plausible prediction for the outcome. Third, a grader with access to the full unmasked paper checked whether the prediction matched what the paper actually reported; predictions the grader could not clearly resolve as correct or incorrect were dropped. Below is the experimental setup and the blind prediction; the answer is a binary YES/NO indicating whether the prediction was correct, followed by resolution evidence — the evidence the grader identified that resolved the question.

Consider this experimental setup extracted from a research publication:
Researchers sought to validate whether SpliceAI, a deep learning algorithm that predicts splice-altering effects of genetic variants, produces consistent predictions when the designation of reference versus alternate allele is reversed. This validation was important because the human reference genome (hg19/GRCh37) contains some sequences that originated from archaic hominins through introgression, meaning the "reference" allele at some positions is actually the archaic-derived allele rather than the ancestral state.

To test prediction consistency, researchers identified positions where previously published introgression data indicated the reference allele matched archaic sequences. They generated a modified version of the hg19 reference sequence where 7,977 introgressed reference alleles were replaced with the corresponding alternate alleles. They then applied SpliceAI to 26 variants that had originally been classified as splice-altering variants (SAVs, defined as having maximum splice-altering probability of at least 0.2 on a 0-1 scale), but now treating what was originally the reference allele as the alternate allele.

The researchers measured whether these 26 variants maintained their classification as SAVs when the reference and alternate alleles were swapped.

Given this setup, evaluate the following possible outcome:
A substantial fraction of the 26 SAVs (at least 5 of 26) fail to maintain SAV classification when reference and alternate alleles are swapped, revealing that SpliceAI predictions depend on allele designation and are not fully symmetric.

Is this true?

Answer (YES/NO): NO